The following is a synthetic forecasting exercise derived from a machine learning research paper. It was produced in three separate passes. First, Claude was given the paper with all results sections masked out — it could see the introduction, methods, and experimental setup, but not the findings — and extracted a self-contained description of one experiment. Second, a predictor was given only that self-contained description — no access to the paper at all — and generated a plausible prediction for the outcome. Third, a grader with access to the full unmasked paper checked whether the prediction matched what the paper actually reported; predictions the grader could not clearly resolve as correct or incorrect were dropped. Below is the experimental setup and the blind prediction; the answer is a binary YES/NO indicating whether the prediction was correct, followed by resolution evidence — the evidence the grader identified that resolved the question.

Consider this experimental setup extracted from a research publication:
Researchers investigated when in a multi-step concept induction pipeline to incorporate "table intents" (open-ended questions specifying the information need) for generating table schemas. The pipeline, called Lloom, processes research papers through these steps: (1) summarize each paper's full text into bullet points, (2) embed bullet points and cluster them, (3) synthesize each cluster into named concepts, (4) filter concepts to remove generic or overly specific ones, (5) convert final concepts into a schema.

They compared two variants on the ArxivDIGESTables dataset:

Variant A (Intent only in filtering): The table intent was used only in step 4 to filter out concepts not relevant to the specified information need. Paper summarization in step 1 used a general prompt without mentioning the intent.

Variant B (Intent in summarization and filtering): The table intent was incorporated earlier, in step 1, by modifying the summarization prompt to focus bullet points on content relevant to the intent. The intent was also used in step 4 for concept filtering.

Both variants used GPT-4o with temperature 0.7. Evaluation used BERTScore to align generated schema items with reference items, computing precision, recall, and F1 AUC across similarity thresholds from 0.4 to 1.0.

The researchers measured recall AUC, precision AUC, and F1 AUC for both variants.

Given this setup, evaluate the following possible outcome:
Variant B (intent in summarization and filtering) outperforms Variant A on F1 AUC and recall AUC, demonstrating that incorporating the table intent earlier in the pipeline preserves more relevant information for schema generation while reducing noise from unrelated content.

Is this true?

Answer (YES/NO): NO